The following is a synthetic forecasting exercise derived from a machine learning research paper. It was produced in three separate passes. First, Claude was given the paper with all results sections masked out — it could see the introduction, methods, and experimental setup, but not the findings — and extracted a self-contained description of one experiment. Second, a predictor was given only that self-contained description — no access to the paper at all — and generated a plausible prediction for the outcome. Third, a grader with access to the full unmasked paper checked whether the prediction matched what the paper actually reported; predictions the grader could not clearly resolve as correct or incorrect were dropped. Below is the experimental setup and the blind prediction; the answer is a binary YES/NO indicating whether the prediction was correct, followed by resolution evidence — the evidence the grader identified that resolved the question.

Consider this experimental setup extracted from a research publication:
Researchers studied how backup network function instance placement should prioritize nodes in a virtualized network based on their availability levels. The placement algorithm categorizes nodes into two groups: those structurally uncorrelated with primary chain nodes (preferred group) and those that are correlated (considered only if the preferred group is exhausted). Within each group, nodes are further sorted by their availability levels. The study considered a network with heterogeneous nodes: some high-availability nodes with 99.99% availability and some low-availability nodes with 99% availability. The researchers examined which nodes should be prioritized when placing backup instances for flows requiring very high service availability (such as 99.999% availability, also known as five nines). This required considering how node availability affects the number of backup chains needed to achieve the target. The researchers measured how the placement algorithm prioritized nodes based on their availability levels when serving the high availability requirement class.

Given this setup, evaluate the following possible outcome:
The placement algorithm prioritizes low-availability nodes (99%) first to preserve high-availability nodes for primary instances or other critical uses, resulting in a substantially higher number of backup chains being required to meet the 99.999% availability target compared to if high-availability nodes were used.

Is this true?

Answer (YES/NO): NO